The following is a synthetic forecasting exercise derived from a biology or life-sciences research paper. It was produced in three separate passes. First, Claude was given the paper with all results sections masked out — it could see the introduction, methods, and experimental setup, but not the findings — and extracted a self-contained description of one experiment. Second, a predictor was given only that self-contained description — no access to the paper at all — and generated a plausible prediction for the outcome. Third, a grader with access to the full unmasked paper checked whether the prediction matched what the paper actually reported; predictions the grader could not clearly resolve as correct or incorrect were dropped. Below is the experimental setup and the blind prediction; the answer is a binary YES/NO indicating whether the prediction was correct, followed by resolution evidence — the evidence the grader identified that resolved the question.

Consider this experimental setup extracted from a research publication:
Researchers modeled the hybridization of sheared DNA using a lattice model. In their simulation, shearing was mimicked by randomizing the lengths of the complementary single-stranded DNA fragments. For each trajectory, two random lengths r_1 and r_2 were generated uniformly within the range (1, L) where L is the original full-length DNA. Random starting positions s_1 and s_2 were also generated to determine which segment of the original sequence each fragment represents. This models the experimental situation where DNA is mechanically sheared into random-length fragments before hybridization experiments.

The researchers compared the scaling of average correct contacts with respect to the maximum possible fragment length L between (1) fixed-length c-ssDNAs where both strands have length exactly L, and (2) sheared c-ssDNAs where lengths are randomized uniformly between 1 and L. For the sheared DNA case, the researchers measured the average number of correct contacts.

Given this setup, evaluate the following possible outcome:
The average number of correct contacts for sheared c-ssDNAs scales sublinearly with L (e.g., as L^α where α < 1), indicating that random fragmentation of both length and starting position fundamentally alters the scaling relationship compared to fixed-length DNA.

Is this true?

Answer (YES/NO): NO